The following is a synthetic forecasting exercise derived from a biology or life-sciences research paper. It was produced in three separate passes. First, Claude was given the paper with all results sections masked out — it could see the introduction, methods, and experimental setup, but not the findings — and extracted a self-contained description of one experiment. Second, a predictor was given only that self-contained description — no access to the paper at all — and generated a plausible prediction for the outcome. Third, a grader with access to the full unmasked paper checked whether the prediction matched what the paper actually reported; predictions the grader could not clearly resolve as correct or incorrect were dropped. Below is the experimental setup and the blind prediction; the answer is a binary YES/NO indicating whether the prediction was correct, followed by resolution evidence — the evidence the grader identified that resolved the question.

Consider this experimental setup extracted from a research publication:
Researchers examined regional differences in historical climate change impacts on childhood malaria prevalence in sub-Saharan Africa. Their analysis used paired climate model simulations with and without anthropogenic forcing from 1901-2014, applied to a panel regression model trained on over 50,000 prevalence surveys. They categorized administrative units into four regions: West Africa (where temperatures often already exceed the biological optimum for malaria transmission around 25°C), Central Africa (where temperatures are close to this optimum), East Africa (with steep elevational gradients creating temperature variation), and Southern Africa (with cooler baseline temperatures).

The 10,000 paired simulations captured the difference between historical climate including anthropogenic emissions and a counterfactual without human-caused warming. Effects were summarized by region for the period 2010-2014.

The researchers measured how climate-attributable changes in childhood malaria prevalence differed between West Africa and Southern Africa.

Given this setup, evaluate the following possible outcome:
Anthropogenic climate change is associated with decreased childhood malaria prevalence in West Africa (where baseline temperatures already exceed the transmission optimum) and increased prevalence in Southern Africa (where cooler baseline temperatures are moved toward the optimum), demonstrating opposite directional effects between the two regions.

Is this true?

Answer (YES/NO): YES